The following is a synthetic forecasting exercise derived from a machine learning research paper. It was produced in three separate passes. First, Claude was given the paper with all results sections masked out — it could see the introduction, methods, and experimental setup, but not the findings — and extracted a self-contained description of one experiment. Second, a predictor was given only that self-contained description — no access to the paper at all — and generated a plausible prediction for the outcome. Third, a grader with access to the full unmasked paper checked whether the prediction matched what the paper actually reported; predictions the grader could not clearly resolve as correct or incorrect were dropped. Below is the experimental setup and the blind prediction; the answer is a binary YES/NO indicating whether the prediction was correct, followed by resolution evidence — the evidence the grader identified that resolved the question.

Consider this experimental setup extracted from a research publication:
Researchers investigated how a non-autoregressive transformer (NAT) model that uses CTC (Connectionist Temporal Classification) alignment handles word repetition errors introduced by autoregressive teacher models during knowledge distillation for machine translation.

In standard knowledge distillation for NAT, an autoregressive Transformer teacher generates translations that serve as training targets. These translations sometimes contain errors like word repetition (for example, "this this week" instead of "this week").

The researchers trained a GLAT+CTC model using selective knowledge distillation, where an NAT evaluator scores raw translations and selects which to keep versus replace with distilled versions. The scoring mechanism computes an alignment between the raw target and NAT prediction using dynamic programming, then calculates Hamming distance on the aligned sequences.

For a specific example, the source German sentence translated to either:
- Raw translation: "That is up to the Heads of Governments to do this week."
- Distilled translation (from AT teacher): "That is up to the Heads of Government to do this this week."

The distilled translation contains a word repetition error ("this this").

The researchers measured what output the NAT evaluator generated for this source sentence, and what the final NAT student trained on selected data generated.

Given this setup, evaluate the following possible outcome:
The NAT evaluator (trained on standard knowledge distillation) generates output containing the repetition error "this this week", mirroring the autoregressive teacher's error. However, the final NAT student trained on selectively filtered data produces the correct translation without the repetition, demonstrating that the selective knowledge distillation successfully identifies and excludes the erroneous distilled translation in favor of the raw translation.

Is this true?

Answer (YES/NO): YES